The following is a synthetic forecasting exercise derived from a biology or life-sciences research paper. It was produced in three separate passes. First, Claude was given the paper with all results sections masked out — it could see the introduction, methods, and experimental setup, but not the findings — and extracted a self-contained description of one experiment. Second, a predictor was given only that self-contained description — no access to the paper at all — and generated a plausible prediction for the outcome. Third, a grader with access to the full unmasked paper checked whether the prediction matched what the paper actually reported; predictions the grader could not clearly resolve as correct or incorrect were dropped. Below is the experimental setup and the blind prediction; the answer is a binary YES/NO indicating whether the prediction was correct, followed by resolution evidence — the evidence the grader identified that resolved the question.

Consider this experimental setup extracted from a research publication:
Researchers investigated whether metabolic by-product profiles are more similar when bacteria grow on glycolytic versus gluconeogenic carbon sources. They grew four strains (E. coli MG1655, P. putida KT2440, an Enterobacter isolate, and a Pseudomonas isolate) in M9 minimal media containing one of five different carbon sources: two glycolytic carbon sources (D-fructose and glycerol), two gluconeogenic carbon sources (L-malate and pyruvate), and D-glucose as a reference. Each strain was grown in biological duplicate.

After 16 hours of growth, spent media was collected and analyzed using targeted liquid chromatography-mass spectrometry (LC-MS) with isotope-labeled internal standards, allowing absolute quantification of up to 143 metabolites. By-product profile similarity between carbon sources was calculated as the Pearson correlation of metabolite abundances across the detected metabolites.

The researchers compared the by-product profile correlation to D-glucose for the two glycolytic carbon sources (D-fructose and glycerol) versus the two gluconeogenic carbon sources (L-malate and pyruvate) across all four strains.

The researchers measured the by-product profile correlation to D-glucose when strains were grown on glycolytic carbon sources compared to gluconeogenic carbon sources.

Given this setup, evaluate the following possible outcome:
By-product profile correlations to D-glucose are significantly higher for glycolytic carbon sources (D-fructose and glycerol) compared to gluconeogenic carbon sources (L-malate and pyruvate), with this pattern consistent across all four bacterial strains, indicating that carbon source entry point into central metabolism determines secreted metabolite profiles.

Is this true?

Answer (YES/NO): YES